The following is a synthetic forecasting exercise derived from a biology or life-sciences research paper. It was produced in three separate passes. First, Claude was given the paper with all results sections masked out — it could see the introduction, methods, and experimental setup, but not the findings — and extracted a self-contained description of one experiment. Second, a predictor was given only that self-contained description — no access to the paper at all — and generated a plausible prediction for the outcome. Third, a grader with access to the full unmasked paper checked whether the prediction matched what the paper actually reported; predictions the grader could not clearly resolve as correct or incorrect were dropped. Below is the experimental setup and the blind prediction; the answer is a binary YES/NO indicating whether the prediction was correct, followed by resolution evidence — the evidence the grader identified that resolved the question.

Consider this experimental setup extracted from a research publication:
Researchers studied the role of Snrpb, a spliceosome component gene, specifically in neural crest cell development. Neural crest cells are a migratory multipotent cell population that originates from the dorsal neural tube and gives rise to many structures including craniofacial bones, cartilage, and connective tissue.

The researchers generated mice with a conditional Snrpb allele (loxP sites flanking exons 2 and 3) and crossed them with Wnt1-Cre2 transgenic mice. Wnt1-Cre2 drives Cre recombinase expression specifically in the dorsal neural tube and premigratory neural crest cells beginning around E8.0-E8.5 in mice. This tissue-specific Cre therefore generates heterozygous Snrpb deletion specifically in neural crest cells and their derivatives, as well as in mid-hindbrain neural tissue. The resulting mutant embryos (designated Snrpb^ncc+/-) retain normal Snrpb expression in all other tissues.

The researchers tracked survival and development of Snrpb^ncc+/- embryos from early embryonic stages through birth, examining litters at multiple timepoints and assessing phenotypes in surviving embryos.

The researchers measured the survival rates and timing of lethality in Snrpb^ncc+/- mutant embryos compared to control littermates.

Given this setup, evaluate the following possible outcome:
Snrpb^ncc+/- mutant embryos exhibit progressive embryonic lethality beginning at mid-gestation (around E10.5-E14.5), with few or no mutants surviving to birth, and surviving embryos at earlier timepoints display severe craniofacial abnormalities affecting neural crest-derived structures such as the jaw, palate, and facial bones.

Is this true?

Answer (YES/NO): NO